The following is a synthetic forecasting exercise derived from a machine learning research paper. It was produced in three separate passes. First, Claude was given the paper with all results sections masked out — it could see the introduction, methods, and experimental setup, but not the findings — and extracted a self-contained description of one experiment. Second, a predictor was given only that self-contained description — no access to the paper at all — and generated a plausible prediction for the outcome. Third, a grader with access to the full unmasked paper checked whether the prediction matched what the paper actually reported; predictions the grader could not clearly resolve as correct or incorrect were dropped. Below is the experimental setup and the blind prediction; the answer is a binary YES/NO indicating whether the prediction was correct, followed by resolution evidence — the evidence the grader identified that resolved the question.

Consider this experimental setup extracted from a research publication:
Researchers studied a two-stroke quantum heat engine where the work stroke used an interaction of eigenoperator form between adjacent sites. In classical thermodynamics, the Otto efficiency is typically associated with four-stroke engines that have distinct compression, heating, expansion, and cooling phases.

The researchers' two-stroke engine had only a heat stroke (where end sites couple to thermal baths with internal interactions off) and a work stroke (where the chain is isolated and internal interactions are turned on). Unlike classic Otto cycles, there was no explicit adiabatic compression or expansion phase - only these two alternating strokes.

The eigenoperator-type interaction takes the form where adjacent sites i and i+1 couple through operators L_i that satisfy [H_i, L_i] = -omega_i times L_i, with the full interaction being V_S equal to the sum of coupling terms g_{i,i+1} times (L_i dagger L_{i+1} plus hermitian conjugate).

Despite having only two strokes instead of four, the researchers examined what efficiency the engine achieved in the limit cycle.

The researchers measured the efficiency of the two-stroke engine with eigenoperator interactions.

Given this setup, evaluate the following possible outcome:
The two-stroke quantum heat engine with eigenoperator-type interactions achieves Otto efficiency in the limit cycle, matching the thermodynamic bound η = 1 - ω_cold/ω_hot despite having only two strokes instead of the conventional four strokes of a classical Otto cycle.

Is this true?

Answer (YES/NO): YES